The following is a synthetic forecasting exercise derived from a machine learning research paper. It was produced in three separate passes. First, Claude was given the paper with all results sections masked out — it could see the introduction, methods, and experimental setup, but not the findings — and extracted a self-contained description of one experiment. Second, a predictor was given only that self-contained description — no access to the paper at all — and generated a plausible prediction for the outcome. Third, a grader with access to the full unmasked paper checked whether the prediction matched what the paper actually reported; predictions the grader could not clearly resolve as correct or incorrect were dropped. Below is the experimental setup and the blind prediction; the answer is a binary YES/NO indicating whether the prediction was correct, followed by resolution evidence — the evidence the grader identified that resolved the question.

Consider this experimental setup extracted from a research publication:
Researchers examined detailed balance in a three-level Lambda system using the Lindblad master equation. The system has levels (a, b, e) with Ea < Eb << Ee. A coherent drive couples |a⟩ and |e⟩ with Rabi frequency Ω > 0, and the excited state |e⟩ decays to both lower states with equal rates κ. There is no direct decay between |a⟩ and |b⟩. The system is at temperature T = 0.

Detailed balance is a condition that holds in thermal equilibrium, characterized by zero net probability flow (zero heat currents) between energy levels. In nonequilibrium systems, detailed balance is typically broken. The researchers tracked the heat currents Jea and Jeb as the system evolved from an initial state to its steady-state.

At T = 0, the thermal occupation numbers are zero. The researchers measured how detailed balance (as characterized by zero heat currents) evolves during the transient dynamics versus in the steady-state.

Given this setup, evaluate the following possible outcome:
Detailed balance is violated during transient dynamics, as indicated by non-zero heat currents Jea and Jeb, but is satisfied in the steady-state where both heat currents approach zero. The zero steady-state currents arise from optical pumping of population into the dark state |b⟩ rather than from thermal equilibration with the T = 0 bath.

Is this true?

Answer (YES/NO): YES